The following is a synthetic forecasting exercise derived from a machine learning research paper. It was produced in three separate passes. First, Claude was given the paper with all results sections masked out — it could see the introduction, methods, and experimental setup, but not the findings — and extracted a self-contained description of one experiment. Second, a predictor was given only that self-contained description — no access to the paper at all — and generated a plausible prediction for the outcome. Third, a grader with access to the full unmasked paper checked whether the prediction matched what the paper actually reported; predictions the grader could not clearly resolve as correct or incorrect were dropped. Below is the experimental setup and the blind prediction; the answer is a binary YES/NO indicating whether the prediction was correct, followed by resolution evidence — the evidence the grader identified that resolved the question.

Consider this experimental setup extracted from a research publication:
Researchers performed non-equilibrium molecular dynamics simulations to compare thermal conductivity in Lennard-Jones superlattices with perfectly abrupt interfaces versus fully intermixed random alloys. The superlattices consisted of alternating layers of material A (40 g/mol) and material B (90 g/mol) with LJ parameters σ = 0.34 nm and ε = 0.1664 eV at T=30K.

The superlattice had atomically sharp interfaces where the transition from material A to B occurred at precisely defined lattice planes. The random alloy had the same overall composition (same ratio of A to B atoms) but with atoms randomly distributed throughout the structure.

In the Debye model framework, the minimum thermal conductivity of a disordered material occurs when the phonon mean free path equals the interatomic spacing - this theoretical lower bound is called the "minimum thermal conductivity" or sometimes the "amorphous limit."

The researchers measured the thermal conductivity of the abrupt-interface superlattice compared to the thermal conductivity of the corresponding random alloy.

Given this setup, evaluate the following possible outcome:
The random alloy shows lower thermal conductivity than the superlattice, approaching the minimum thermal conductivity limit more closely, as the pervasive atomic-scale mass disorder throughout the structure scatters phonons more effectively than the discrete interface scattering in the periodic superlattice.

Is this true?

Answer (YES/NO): YES